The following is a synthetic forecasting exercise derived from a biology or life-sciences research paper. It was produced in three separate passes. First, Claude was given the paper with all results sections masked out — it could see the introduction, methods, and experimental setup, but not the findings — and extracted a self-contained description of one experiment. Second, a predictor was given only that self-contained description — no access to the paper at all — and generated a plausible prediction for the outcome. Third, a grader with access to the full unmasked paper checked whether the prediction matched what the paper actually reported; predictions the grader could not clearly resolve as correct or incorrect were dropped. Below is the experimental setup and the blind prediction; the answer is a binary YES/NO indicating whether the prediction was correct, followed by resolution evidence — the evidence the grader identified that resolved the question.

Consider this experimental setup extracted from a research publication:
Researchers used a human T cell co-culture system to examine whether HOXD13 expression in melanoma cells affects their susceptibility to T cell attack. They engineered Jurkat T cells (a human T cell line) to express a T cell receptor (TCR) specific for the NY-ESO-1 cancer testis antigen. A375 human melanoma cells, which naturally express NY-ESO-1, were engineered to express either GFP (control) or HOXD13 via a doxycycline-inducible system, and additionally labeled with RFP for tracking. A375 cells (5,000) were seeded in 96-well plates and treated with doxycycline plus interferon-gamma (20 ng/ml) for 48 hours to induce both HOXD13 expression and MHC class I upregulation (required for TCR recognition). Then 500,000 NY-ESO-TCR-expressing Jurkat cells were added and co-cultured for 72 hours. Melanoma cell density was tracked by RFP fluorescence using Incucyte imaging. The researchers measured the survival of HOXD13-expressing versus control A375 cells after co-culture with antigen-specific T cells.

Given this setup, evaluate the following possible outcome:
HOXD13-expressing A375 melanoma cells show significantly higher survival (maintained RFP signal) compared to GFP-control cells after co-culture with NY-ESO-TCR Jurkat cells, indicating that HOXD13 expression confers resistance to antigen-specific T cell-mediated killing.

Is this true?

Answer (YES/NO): YES